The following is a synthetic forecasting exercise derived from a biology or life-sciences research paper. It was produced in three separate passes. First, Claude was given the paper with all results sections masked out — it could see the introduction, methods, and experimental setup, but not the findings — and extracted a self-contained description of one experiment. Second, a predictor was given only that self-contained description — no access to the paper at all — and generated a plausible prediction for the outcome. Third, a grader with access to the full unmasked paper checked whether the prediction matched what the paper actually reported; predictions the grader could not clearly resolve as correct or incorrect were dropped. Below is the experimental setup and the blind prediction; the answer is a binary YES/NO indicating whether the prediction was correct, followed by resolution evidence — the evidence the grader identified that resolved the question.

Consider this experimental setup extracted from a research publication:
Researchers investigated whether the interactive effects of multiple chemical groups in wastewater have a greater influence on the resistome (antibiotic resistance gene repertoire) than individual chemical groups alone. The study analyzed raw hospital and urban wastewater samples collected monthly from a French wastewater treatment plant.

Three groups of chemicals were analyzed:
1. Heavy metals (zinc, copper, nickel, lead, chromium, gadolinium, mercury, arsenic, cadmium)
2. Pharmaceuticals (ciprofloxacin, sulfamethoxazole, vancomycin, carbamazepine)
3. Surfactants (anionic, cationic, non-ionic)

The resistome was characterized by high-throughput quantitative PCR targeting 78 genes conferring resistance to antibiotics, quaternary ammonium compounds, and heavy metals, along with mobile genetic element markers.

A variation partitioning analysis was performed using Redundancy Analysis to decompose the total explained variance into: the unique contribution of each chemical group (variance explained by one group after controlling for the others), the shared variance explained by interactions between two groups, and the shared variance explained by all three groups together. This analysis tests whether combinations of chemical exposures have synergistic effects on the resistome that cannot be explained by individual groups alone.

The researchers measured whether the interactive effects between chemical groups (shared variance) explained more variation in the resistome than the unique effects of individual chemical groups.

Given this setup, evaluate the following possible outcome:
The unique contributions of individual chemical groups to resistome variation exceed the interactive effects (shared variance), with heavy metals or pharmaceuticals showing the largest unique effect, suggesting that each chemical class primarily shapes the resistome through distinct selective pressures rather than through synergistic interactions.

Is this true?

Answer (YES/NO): NO